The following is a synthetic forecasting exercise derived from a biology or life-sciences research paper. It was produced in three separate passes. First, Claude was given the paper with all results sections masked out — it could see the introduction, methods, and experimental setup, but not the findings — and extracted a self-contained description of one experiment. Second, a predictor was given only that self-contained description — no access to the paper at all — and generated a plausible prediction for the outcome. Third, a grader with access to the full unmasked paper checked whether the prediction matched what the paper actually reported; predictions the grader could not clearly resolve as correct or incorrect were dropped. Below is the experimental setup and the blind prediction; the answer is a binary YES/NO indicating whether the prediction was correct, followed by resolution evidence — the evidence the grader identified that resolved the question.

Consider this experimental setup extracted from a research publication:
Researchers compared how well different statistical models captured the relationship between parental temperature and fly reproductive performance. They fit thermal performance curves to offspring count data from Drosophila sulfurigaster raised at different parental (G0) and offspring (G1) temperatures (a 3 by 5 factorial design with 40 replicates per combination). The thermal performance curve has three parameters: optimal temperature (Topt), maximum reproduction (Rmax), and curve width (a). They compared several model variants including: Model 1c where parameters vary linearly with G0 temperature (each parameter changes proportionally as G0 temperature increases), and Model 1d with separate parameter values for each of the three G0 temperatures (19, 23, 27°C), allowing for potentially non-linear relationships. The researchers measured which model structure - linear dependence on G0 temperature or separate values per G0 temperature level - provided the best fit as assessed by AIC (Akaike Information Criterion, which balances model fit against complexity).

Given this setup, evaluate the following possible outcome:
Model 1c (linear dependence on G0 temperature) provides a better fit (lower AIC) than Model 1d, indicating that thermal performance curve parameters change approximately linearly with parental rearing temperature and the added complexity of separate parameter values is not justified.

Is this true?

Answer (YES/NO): NO